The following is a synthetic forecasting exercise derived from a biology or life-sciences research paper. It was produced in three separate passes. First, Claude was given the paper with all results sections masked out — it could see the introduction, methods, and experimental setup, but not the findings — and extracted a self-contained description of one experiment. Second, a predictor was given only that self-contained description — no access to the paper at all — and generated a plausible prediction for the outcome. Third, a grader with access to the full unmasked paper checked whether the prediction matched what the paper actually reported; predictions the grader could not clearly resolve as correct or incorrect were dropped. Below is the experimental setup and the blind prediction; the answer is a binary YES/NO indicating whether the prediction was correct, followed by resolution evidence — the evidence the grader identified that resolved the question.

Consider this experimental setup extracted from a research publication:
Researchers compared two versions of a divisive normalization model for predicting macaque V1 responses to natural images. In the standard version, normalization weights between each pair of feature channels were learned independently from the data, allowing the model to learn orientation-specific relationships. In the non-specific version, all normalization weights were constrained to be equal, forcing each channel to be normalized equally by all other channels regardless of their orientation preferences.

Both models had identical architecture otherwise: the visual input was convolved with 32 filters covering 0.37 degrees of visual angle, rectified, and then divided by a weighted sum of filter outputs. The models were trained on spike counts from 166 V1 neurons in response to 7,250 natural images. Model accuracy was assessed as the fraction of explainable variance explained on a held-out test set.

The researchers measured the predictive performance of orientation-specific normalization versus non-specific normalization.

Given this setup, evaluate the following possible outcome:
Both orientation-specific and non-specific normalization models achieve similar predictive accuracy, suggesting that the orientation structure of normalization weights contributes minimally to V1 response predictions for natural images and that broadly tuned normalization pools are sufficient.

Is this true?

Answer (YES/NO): NO